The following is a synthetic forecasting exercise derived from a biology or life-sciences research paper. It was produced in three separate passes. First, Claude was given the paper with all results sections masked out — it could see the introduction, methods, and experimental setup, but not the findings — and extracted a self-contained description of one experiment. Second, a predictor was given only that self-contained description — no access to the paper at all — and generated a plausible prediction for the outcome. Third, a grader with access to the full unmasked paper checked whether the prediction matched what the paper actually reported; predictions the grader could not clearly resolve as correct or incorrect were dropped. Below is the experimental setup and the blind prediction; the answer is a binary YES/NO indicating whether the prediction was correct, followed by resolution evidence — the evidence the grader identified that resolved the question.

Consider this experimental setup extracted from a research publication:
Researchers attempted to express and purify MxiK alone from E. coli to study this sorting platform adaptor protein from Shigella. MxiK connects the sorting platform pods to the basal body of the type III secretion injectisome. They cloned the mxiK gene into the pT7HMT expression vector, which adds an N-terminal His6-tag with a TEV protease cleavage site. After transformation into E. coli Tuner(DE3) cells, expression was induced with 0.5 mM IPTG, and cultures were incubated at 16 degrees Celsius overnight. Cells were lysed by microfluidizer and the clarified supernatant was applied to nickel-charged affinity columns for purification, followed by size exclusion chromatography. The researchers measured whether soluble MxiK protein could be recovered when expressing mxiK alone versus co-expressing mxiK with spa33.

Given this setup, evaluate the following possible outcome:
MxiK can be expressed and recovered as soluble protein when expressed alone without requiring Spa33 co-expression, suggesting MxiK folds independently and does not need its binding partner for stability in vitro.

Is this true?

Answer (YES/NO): NO